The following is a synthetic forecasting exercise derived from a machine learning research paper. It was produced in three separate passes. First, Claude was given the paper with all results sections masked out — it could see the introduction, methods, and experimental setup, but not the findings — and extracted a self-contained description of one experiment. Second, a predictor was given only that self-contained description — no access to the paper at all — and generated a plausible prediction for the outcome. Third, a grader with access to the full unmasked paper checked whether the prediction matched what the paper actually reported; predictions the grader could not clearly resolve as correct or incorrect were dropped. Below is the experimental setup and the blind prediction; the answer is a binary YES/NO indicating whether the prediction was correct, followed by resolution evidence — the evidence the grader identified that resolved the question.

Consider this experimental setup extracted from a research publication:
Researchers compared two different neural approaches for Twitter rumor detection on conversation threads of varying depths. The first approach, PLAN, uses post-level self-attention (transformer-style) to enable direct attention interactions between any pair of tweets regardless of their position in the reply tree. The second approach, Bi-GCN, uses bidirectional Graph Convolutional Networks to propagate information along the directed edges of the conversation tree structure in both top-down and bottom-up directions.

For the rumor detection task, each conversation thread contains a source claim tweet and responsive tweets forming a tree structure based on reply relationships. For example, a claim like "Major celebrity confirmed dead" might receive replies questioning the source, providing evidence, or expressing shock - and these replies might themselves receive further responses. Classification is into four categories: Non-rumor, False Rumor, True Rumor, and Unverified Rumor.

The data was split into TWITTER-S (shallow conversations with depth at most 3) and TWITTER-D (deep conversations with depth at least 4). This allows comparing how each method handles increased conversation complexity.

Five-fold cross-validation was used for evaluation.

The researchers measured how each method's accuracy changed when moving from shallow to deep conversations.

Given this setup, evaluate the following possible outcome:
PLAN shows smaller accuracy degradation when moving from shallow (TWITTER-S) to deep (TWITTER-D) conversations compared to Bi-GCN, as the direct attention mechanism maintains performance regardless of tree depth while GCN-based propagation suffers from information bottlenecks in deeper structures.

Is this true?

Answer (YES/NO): NO